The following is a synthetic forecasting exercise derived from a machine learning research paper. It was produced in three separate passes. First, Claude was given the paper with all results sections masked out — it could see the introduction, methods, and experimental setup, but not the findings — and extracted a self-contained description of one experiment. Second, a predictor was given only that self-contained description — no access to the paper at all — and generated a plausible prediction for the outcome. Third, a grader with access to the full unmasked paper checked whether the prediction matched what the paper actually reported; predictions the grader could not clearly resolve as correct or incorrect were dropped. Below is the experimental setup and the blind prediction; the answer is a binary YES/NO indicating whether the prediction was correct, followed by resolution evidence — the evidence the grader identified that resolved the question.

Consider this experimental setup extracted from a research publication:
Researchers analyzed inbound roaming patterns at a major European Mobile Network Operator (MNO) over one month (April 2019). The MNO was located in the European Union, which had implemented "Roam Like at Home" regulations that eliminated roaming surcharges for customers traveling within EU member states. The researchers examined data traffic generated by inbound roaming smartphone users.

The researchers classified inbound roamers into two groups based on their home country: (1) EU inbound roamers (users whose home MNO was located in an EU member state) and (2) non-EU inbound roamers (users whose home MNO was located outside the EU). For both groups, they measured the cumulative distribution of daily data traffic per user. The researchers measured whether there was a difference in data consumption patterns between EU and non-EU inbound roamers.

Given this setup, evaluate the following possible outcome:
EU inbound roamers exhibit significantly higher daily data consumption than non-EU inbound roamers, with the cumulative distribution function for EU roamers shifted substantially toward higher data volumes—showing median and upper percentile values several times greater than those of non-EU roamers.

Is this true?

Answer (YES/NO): NO